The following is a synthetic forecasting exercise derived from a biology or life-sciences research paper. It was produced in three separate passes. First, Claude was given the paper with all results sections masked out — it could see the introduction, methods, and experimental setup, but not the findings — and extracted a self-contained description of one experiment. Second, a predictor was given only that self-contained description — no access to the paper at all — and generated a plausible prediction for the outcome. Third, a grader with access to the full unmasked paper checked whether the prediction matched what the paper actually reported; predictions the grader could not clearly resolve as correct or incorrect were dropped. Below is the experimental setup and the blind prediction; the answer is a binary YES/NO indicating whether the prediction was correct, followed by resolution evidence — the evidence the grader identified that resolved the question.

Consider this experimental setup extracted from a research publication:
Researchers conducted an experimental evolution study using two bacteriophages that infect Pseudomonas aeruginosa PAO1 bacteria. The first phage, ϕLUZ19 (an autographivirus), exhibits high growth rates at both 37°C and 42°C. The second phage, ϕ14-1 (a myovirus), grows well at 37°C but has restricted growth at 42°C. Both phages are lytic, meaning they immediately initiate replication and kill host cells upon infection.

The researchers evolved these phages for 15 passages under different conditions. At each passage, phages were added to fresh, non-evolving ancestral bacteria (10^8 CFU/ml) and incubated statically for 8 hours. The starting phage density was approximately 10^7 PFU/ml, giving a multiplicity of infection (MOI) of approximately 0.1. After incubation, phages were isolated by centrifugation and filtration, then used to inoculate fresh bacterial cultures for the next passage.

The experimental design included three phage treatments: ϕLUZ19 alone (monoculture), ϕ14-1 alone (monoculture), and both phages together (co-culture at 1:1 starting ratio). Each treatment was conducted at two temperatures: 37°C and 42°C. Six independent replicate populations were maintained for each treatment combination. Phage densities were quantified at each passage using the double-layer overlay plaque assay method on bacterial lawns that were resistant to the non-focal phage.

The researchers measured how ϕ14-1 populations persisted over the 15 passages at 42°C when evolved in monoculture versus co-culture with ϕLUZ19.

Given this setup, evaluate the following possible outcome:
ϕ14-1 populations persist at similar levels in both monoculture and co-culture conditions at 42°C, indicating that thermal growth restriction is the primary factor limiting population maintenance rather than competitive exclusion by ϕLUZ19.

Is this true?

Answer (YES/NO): NO